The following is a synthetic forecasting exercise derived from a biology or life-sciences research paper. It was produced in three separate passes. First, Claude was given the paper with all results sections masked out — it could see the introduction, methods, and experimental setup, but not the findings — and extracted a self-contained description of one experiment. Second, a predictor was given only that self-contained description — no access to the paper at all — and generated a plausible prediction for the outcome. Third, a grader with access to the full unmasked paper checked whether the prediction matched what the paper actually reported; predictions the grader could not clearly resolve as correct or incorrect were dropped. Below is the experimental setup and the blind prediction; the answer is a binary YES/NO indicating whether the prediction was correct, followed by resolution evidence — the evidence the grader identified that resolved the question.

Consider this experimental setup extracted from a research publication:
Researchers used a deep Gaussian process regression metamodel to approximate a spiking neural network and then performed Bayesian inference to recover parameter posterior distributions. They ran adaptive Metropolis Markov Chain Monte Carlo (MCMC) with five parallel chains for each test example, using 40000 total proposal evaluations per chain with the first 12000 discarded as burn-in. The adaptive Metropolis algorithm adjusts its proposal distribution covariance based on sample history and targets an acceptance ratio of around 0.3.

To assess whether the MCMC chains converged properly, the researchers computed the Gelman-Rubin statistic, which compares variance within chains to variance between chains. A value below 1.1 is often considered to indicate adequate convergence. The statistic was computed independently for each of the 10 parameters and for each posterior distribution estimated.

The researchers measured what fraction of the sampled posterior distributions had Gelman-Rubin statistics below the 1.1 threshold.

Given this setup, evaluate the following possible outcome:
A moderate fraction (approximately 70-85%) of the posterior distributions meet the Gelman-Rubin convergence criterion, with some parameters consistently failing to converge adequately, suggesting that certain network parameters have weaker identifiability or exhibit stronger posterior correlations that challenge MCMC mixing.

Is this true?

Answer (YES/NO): NO